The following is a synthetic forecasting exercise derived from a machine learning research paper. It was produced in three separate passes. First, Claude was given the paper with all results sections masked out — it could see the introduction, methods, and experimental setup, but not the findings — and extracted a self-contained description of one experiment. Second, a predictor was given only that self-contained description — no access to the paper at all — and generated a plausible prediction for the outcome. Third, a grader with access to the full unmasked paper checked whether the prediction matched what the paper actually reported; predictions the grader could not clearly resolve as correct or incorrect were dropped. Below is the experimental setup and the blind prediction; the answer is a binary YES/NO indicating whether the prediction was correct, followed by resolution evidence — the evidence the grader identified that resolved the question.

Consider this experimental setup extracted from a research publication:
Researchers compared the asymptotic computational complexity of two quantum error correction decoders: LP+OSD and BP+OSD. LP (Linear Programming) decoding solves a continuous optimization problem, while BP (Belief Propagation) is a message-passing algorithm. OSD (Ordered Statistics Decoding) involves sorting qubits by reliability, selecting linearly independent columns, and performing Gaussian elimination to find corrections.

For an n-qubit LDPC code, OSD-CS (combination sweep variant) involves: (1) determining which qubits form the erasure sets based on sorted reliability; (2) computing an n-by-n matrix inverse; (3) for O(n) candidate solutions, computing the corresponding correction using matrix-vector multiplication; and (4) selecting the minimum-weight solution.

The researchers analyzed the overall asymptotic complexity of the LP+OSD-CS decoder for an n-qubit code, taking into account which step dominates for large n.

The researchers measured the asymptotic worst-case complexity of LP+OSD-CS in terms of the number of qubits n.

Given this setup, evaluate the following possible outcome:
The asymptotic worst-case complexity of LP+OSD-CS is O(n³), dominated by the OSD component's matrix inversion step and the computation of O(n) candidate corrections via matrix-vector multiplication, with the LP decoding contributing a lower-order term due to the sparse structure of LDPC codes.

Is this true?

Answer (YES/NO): NO